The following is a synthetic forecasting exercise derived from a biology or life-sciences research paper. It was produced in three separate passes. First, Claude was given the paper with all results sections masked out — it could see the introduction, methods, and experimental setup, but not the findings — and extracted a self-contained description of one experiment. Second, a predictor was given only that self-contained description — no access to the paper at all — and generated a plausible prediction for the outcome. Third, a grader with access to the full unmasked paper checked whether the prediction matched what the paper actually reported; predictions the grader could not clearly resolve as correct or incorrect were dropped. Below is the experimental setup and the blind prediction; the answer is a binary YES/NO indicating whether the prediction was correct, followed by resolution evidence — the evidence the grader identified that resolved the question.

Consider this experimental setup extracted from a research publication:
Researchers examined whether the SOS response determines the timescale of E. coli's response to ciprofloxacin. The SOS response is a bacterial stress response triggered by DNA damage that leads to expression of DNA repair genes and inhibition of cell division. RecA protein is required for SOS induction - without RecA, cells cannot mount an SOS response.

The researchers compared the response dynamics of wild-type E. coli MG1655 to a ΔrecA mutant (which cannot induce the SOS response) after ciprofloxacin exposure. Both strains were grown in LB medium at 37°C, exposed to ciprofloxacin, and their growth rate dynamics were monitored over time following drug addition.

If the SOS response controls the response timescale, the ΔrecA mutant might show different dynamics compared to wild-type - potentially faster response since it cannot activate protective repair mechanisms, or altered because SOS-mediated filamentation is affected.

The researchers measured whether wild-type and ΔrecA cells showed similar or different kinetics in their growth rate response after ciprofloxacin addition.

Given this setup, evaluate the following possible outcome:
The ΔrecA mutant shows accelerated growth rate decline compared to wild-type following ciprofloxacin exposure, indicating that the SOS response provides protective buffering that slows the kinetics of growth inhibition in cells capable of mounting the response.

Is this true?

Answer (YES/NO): NO